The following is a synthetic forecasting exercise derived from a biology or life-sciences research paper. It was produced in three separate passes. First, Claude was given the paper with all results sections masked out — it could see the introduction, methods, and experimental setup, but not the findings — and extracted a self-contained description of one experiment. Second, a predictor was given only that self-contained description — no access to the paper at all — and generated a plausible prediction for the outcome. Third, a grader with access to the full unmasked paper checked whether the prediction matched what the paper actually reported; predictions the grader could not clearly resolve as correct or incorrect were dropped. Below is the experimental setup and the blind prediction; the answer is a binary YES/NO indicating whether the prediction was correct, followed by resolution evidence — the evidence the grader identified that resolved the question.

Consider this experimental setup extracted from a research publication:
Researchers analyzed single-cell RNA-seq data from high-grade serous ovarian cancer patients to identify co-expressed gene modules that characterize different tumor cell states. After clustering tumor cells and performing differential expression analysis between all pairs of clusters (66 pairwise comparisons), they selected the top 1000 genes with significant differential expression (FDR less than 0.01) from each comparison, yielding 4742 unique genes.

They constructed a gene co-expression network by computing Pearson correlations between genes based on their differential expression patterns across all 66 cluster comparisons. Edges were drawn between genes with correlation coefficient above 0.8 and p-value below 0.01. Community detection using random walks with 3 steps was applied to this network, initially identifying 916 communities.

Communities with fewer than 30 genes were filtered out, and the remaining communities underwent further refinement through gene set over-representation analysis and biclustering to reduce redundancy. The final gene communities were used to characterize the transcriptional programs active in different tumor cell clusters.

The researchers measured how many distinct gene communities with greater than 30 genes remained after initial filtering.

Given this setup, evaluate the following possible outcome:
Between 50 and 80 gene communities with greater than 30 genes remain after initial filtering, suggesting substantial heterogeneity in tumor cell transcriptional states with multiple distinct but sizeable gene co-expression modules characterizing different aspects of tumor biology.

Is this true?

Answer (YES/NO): NO